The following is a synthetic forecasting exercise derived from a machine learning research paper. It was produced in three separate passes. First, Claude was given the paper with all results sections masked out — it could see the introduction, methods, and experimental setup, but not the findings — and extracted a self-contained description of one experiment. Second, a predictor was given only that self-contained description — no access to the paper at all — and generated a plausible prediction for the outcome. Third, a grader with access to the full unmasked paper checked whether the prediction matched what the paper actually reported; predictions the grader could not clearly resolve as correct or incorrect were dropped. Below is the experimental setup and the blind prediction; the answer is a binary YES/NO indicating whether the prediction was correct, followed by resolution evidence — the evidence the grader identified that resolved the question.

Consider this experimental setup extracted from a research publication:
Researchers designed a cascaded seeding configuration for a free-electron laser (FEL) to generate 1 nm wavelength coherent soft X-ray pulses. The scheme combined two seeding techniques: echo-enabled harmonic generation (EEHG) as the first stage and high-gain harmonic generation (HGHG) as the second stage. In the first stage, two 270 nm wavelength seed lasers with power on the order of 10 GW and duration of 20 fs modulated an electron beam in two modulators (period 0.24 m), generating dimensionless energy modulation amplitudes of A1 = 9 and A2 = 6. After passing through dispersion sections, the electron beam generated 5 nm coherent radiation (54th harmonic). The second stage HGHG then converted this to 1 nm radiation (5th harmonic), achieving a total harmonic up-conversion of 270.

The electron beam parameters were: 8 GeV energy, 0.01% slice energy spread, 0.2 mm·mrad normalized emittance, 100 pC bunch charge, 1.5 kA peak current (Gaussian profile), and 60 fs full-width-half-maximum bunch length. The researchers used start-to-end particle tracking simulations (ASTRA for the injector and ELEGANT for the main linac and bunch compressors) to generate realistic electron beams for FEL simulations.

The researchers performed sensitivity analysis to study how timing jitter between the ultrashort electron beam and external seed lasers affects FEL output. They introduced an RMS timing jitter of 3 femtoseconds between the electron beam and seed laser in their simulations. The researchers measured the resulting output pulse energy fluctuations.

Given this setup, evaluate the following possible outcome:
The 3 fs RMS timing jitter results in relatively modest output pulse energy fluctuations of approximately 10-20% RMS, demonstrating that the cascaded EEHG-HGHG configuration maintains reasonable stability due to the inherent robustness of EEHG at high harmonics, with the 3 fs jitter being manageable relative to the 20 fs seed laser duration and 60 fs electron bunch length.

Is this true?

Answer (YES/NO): NO